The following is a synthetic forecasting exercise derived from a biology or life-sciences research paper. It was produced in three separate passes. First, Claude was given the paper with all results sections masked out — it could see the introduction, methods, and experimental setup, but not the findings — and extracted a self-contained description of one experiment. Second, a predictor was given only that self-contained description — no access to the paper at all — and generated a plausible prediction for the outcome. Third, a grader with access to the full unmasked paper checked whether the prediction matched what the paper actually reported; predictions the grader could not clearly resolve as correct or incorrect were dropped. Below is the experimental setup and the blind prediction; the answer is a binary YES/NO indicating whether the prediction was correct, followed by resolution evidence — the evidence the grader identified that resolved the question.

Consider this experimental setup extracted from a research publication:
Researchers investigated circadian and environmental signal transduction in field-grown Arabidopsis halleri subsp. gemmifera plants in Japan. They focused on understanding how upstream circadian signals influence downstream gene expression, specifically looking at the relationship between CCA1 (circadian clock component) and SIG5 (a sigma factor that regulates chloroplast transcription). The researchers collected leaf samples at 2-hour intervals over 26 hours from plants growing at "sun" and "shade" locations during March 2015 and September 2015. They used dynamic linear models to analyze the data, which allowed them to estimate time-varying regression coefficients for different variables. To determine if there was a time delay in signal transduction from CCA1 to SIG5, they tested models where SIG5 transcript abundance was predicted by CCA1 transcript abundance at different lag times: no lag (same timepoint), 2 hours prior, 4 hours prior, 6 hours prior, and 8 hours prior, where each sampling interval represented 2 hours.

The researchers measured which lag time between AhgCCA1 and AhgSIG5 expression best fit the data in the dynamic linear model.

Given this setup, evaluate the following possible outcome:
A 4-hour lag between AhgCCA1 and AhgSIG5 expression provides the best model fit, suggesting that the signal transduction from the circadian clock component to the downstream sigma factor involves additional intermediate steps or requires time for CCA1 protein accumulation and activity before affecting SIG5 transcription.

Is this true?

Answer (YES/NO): NO